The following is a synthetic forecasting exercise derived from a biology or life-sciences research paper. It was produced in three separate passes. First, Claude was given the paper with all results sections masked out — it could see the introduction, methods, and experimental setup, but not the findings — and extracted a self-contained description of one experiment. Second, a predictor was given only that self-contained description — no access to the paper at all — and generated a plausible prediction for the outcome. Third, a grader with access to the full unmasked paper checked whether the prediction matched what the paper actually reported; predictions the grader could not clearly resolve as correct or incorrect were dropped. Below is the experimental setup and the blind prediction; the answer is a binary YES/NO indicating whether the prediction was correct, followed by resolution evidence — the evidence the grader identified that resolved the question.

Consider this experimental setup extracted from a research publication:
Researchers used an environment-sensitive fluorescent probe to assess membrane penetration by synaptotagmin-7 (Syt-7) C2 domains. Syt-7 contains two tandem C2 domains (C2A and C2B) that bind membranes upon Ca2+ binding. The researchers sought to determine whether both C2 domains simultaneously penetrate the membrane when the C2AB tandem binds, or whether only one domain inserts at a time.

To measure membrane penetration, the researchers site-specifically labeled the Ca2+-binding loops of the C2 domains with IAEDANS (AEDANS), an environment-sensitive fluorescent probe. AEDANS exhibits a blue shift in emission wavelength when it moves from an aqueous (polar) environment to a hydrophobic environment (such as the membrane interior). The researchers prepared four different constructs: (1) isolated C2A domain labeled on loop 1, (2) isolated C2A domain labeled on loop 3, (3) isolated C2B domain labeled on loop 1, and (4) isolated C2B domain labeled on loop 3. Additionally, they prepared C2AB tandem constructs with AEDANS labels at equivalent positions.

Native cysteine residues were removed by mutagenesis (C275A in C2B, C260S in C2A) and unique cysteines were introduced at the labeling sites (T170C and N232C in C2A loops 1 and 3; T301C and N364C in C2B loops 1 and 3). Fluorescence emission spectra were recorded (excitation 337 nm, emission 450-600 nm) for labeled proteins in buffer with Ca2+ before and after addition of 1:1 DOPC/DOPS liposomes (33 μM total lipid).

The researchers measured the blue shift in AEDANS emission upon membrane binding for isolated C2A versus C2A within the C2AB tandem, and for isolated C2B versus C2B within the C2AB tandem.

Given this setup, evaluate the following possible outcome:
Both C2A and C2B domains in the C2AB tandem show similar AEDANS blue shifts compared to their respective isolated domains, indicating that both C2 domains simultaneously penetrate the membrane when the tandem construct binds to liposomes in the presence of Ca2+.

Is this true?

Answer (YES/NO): NO